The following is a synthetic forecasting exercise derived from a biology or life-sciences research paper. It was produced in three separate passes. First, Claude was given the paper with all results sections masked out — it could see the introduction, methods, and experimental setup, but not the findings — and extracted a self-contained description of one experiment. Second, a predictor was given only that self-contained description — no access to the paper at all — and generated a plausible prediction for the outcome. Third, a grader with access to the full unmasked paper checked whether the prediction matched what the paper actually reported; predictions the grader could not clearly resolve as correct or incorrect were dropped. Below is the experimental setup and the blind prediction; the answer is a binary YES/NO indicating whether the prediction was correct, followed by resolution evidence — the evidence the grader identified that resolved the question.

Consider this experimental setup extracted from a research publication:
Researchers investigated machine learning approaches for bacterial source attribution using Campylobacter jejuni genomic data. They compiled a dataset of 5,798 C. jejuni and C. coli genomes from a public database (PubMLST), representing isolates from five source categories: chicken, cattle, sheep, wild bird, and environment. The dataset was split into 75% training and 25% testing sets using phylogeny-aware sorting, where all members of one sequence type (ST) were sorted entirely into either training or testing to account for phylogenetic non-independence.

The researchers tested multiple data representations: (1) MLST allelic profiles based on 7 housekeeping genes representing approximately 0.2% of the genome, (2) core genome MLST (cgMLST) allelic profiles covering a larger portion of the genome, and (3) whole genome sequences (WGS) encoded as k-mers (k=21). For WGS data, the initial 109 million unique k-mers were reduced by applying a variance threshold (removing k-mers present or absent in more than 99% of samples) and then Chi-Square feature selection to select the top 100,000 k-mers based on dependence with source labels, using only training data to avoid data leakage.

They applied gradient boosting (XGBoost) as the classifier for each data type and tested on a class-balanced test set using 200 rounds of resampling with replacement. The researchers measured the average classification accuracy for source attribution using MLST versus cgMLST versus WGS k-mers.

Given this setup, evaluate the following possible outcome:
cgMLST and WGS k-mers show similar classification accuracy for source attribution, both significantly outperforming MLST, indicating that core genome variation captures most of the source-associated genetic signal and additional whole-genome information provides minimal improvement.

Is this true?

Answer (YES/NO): NO